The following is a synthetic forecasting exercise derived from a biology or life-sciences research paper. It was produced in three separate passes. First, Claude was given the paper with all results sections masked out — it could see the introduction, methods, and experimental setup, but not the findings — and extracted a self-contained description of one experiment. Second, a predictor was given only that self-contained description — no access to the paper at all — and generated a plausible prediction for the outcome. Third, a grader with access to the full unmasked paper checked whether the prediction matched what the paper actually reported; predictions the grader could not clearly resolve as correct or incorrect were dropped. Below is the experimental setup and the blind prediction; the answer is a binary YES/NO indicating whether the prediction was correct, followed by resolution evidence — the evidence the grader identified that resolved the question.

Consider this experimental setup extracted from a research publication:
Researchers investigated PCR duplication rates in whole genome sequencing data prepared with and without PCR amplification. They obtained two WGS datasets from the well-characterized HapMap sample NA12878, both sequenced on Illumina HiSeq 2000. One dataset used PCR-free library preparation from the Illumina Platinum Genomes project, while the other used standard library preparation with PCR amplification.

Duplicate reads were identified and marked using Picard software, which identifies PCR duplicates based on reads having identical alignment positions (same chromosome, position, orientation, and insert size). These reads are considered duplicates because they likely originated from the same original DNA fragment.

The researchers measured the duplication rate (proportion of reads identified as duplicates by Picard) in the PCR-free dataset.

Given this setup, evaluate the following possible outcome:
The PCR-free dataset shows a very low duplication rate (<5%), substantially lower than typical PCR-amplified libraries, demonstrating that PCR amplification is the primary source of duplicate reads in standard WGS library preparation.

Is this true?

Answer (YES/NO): NO